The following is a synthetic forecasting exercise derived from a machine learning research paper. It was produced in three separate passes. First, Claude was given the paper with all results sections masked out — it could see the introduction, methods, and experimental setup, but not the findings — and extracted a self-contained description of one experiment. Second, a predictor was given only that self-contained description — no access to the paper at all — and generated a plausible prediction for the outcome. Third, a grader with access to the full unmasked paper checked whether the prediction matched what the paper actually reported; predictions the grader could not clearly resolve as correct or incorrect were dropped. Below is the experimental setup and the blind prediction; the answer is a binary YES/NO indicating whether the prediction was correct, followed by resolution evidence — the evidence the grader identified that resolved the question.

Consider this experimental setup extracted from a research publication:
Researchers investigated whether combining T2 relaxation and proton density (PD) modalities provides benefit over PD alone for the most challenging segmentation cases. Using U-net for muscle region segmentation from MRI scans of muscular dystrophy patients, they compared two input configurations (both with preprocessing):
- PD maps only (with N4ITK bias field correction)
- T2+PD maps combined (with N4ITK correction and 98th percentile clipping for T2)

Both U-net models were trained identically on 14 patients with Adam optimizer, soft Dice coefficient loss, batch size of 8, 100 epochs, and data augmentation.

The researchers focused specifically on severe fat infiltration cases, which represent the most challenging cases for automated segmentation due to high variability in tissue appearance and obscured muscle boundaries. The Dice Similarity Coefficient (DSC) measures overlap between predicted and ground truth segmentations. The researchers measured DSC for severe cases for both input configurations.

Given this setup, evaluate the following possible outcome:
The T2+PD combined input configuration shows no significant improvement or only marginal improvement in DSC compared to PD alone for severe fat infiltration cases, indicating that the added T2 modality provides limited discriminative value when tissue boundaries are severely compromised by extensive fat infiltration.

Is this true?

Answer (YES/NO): YES